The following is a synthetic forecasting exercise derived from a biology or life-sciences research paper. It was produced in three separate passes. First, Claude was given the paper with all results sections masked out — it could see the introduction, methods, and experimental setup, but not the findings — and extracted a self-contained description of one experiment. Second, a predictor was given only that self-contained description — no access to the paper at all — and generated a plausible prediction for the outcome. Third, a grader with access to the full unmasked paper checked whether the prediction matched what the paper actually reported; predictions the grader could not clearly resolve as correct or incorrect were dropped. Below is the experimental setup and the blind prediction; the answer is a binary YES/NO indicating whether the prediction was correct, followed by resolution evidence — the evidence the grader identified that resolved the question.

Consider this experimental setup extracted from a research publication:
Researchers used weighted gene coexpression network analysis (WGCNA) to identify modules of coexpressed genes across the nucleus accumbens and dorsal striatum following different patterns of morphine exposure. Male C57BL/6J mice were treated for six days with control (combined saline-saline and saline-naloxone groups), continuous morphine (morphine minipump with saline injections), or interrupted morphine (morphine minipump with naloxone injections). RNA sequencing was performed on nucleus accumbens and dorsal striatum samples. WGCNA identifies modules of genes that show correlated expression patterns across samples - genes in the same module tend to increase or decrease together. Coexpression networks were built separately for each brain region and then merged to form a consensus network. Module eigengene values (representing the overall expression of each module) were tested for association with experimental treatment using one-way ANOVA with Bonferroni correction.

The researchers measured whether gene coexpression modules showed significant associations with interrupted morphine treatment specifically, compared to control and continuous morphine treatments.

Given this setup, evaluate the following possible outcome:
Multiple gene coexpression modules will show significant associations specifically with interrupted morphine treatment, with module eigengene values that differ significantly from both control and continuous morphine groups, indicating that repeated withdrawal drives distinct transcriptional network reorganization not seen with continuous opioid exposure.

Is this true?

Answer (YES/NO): YES